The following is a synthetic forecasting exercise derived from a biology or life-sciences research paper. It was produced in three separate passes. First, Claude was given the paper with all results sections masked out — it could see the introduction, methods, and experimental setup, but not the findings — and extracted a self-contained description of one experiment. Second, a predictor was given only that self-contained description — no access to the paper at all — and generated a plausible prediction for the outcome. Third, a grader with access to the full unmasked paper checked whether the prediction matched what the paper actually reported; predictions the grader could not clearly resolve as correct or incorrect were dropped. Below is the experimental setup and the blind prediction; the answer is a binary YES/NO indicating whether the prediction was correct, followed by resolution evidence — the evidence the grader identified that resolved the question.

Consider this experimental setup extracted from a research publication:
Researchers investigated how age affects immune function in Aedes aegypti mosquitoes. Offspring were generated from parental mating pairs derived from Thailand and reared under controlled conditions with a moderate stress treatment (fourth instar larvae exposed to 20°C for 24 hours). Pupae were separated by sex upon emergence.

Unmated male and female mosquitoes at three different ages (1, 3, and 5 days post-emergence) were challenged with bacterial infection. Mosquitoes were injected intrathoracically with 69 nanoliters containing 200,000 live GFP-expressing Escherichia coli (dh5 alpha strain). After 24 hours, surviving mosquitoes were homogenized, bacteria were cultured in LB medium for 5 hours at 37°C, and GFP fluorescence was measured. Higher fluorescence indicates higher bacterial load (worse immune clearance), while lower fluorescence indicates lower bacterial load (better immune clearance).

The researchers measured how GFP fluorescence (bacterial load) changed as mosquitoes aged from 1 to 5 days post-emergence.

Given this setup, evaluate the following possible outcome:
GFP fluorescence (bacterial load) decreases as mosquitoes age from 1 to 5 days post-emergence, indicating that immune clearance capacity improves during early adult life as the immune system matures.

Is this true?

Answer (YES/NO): NO